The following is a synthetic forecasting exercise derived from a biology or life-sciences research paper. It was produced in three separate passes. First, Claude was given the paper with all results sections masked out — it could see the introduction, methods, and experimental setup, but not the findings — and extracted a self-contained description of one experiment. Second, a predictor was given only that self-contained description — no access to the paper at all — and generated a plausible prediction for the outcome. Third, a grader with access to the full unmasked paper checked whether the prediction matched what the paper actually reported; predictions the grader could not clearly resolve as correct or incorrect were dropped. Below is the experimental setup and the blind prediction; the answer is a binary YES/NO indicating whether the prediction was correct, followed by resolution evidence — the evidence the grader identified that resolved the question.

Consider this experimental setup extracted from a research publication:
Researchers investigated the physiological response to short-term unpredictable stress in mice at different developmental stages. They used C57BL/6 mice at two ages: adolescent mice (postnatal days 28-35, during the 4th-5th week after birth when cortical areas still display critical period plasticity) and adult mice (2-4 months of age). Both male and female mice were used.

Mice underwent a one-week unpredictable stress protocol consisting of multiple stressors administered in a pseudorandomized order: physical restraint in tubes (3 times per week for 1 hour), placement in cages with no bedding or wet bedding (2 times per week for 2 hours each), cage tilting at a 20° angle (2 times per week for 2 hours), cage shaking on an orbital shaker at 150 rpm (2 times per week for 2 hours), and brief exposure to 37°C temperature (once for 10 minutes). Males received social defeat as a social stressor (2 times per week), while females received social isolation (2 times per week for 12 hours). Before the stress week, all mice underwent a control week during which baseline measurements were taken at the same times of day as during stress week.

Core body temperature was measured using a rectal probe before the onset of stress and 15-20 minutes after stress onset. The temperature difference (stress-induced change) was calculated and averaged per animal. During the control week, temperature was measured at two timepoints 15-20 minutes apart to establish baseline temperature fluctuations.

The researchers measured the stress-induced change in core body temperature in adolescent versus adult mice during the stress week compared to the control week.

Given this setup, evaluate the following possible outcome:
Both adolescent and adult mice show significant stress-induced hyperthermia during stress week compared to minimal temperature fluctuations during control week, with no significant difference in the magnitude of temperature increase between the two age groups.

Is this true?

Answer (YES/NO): YES